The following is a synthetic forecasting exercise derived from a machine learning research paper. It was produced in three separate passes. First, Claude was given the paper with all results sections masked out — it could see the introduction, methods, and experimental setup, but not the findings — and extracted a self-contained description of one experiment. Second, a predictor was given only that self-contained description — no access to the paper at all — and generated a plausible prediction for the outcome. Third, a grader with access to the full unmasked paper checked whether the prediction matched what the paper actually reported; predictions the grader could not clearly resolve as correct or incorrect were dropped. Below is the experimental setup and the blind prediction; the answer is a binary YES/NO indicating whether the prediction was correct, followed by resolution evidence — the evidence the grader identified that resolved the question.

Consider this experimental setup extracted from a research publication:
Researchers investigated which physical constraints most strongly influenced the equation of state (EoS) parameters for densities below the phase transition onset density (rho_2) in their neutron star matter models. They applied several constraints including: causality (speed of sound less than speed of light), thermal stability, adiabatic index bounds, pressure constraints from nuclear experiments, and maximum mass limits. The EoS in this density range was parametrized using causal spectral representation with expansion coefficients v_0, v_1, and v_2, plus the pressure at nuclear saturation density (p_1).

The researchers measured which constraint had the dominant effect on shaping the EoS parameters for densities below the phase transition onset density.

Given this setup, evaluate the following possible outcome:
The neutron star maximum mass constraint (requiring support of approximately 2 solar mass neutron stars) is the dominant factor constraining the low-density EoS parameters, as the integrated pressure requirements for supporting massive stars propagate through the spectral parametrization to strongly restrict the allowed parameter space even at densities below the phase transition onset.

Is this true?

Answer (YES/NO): NO